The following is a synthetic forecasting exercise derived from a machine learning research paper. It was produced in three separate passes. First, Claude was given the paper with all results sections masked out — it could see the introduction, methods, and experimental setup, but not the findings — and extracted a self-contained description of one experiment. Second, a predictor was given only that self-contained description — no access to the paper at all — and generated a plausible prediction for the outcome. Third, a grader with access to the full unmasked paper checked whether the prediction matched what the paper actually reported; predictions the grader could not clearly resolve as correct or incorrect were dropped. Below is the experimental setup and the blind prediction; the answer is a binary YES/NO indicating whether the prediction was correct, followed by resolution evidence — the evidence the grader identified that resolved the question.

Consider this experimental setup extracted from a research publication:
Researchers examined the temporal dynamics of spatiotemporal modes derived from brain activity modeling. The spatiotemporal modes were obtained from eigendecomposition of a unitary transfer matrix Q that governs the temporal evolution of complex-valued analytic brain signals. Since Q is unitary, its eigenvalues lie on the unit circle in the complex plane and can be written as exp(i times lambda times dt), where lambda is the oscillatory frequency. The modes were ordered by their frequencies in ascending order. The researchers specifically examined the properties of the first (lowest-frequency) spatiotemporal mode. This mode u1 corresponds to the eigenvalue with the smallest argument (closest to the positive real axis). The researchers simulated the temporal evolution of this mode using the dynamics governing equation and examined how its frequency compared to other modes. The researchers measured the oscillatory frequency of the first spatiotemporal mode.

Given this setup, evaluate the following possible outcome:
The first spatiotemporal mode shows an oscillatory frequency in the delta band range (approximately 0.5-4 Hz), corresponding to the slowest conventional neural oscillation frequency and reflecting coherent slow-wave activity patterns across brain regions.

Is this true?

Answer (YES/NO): NO